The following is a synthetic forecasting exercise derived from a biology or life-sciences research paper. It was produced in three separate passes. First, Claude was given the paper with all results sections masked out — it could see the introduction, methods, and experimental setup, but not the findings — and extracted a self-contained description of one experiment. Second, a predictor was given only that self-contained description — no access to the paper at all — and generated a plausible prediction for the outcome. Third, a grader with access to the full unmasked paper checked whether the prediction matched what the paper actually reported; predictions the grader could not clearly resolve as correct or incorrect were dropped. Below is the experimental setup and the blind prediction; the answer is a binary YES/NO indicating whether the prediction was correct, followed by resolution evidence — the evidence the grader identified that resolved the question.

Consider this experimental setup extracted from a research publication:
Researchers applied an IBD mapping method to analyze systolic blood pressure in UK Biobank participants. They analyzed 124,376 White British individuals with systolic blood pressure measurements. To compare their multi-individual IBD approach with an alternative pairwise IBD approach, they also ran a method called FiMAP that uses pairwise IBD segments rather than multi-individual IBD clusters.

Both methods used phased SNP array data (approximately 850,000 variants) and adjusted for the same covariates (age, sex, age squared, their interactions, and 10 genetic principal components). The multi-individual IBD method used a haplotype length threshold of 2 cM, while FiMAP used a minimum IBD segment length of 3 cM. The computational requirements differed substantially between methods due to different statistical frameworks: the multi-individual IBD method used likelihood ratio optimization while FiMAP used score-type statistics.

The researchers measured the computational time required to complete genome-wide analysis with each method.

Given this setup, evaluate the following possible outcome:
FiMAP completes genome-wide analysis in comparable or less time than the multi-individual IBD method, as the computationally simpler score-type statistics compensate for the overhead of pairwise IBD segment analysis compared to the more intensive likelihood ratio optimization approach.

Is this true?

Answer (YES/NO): YES